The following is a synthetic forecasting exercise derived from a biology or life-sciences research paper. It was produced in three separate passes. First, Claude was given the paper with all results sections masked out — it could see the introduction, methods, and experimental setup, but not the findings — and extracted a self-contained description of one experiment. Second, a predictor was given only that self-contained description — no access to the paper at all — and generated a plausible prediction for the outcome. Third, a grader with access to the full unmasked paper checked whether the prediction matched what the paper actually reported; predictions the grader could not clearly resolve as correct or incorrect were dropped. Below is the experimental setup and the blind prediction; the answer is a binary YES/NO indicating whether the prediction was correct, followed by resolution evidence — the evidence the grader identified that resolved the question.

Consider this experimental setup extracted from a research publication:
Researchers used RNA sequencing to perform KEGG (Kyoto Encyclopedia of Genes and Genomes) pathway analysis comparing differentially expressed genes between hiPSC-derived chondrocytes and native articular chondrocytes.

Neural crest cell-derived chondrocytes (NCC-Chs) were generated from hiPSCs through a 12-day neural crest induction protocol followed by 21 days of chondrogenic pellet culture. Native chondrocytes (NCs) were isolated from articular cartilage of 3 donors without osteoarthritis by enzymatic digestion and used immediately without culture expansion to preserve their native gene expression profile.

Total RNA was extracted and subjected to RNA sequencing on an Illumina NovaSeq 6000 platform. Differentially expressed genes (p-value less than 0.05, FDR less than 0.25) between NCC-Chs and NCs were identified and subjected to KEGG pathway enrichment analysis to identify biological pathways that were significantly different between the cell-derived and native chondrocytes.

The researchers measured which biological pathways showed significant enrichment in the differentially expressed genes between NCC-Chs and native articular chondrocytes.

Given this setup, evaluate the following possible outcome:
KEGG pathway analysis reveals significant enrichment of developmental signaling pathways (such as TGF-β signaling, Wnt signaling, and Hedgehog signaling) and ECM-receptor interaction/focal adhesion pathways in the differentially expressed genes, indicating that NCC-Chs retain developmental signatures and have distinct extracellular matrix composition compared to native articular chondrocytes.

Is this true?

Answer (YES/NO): NO